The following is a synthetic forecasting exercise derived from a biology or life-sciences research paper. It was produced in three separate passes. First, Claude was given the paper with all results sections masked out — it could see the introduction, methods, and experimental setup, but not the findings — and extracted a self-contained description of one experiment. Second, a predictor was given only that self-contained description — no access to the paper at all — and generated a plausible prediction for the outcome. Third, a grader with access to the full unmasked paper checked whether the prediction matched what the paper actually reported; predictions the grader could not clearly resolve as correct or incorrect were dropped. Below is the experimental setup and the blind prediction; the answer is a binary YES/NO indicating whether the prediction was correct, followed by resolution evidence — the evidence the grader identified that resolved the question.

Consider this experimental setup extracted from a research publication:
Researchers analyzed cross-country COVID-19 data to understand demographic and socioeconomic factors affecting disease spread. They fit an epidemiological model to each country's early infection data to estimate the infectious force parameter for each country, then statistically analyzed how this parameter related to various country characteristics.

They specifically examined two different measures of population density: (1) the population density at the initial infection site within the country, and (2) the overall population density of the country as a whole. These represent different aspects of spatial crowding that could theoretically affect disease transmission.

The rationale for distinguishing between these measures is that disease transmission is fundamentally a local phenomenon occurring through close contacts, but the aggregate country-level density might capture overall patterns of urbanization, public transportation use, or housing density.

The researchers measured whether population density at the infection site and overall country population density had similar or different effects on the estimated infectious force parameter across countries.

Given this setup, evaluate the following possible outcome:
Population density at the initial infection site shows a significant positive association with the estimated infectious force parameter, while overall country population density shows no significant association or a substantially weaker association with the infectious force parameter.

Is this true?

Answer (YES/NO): YES